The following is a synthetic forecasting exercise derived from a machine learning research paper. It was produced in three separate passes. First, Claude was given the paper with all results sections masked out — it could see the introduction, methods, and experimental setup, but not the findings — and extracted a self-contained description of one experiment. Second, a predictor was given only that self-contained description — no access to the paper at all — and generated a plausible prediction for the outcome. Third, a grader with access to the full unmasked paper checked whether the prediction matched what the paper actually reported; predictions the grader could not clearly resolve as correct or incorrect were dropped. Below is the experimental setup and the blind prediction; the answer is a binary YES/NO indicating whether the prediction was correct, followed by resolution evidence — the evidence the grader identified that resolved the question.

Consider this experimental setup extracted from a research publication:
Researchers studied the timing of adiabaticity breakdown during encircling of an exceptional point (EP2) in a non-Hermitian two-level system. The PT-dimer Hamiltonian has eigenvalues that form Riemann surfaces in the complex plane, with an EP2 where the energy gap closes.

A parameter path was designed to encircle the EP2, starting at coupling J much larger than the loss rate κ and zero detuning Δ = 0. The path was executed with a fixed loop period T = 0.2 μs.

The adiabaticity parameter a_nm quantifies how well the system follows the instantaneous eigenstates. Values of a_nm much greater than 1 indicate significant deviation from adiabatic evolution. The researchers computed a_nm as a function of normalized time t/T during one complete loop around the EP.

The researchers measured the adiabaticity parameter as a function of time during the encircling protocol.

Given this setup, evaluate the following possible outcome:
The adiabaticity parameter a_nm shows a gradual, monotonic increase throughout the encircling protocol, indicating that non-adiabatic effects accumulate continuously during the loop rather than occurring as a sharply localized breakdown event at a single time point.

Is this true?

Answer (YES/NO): NO